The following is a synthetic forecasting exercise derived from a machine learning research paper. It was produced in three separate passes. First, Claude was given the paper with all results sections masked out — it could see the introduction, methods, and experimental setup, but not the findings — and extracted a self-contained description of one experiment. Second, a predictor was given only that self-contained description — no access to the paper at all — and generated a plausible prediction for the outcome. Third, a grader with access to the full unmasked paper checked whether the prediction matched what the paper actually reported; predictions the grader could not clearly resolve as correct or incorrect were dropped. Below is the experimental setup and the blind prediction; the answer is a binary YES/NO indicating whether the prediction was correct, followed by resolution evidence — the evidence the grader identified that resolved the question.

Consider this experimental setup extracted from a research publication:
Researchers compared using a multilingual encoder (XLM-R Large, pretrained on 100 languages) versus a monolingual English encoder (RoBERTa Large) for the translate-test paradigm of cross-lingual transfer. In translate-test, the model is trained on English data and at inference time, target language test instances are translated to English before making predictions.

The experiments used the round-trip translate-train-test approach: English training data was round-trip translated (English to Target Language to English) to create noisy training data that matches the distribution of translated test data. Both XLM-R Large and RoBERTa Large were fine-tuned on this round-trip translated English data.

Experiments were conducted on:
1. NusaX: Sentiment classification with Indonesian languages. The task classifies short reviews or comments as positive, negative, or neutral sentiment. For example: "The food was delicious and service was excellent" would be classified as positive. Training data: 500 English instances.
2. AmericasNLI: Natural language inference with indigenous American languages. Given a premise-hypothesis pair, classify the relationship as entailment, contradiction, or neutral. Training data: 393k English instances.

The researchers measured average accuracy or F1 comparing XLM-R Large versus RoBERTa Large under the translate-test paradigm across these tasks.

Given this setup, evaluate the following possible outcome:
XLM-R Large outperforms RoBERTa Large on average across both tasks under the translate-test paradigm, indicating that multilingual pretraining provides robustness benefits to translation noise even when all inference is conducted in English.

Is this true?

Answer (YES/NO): NO